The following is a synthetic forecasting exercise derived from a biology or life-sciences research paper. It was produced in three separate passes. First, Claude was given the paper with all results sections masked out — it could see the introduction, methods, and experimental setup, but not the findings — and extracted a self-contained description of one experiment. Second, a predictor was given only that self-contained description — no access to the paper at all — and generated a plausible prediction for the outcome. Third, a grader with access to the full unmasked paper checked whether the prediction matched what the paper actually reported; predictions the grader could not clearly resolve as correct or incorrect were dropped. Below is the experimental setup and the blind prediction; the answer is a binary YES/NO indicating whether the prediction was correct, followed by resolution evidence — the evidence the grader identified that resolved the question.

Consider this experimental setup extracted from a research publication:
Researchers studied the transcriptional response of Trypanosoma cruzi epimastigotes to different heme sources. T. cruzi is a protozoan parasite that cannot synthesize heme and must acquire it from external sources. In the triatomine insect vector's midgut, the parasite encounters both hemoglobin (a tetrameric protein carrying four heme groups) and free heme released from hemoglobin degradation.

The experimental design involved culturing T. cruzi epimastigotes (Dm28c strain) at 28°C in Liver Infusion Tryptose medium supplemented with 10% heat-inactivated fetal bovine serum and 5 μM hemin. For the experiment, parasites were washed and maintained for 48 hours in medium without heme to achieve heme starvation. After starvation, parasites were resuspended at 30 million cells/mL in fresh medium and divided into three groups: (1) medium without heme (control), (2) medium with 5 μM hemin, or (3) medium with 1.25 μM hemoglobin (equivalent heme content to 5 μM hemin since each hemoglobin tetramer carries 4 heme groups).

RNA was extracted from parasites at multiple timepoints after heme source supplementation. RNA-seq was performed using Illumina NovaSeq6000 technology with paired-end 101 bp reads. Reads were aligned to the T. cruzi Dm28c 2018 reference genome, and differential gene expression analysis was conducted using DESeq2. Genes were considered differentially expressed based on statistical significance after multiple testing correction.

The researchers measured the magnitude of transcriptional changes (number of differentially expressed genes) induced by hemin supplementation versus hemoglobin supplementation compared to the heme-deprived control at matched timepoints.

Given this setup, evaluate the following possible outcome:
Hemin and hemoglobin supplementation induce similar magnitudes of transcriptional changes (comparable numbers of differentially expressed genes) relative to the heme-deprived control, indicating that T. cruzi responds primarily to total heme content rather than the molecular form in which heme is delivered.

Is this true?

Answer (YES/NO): NO